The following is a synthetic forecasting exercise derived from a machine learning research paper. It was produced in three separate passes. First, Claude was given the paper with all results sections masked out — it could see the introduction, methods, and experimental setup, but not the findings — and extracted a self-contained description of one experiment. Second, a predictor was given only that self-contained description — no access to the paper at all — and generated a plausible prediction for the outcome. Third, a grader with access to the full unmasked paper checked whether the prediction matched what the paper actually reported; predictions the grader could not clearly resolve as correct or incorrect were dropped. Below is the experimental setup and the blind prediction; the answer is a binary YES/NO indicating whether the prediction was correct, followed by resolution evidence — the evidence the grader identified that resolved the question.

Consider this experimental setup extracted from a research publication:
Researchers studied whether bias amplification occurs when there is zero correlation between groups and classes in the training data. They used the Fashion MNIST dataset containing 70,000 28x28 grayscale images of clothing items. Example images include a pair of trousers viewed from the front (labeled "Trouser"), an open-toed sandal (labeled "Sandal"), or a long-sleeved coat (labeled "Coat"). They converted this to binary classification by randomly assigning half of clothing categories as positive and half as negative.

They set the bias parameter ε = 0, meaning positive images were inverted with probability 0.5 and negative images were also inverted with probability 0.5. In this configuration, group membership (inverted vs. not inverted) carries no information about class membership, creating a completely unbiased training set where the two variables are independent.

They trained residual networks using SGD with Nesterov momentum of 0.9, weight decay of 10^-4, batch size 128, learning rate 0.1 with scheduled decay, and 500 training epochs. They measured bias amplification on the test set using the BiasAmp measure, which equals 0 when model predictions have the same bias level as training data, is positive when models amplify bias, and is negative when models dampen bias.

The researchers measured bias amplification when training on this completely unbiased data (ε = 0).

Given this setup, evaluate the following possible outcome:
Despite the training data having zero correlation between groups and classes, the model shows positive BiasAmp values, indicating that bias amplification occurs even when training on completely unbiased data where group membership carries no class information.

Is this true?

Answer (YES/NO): NO